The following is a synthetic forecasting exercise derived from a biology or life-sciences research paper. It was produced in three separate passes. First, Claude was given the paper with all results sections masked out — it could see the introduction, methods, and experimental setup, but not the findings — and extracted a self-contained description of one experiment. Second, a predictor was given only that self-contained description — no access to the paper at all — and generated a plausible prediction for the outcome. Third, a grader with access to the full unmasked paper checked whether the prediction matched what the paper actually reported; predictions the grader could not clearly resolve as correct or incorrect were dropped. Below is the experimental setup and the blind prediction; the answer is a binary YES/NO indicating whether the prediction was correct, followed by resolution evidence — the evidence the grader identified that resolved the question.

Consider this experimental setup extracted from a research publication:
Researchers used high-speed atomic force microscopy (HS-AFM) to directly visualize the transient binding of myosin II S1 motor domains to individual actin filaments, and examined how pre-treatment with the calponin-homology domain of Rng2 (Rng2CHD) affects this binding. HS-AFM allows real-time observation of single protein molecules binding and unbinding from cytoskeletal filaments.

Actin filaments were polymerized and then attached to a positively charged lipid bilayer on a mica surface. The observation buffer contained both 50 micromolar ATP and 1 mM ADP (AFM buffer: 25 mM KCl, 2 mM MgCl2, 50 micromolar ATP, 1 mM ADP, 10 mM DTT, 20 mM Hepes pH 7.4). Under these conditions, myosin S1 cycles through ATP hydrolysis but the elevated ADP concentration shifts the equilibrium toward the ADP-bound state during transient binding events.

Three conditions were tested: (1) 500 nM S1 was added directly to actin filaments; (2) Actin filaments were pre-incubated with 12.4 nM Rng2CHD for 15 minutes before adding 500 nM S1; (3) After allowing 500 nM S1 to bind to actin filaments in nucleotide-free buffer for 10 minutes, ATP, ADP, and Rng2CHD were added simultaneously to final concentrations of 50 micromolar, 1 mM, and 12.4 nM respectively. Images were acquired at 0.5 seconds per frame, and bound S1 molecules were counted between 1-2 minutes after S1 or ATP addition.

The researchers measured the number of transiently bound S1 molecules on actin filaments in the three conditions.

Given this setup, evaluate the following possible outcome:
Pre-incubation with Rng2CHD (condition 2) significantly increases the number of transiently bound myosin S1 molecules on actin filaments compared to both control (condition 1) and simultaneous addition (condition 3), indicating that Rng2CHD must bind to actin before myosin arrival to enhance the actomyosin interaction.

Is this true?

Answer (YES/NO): NO